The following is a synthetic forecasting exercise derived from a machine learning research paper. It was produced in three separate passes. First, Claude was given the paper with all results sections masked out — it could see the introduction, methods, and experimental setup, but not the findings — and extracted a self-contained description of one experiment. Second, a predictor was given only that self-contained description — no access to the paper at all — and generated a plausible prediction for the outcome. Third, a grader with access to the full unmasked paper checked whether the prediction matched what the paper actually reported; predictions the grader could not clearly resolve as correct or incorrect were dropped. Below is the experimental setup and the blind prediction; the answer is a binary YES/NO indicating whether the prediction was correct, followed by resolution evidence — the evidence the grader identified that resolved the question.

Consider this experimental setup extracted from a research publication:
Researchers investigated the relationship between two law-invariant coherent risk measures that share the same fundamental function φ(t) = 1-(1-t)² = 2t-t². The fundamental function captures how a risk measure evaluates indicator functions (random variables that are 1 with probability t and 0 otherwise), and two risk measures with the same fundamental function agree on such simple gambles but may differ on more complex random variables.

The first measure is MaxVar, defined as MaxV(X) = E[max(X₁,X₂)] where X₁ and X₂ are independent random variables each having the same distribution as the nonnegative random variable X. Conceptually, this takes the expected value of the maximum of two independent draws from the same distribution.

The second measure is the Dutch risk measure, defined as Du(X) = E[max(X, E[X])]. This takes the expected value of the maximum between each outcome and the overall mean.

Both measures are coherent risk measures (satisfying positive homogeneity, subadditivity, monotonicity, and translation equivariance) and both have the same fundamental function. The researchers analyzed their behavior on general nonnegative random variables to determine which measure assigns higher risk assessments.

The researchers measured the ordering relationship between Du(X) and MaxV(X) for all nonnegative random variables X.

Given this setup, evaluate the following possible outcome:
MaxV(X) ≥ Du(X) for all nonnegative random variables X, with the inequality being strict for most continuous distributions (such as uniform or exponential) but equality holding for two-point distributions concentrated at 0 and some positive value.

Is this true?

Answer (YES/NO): YES